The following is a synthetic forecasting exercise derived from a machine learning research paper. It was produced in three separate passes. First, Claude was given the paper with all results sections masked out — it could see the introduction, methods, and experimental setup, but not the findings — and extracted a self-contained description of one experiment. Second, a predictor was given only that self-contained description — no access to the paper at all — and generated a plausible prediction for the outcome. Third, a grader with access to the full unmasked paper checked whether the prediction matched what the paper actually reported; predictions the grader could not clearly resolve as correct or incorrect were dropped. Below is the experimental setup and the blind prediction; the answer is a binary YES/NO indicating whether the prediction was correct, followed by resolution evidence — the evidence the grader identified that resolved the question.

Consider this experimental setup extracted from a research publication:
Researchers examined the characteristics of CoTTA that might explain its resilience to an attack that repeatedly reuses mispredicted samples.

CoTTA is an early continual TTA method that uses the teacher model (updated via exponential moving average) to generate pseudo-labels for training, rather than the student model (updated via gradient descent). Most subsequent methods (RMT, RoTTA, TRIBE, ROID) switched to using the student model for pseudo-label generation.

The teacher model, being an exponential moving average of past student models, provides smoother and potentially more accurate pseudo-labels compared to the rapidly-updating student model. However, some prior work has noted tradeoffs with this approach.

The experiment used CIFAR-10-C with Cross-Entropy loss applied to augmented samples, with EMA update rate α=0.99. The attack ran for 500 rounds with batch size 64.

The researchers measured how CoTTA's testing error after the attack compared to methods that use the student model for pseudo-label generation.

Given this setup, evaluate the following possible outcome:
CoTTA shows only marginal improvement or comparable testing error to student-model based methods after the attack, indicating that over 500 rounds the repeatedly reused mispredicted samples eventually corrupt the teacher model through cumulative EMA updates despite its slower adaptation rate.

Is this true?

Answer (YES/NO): NO